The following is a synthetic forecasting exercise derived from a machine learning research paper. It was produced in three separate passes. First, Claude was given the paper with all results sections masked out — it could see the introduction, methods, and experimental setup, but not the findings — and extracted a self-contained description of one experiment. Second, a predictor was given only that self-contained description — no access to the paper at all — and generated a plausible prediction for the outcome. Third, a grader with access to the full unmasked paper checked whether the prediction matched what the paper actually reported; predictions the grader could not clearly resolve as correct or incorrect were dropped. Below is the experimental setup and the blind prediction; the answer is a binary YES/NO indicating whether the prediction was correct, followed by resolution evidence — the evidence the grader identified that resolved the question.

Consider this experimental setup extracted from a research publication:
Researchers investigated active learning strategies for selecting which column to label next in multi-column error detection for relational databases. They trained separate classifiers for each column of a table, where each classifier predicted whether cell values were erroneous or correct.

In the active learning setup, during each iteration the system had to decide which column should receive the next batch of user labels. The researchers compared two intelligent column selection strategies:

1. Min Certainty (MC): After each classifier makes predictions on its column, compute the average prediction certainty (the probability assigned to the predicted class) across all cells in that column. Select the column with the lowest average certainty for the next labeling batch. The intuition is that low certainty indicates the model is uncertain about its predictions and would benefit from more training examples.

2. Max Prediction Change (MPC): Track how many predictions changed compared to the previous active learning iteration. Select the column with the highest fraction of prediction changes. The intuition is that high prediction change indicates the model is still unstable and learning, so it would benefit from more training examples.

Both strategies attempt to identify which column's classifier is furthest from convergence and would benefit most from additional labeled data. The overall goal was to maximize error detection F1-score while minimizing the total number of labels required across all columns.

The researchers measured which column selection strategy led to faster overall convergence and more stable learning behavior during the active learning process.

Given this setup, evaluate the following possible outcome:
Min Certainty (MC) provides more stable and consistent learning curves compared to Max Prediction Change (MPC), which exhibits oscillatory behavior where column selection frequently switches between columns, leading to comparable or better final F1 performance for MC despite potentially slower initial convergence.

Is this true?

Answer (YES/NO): NO